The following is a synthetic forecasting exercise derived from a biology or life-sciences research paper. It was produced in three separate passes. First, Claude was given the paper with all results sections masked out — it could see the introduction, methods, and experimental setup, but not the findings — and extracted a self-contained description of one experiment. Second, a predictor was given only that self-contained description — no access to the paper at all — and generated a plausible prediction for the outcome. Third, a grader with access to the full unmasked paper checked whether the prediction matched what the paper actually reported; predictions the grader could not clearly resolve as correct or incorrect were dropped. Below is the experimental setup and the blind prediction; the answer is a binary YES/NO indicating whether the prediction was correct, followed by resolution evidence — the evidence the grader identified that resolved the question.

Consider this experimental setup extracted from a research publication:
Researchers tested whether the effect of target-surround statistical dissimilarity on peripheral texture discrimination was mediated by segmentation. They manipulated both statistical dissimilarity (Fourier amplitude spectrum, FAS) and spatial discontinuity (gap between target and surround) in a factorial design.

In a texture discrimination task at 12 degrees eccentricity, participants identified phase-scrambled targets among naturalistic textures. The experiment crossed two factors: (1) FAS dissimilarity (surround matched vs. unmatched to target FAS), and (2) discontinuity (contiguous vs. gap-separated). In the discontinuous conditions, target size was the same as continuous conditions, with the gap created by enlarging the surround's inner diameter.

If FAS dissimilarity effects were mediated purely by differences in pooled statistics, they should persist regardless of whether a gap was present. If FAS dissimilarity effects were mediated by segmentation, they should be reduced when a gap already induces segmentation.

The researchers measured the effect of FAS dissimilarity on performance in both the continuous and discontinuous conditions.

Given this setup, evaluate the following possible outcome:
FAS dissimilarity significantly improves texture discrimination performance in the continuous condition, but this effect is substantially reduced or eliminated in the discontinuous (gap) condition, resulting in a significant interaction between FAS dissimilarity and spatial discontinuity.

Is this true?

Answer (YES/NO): YES